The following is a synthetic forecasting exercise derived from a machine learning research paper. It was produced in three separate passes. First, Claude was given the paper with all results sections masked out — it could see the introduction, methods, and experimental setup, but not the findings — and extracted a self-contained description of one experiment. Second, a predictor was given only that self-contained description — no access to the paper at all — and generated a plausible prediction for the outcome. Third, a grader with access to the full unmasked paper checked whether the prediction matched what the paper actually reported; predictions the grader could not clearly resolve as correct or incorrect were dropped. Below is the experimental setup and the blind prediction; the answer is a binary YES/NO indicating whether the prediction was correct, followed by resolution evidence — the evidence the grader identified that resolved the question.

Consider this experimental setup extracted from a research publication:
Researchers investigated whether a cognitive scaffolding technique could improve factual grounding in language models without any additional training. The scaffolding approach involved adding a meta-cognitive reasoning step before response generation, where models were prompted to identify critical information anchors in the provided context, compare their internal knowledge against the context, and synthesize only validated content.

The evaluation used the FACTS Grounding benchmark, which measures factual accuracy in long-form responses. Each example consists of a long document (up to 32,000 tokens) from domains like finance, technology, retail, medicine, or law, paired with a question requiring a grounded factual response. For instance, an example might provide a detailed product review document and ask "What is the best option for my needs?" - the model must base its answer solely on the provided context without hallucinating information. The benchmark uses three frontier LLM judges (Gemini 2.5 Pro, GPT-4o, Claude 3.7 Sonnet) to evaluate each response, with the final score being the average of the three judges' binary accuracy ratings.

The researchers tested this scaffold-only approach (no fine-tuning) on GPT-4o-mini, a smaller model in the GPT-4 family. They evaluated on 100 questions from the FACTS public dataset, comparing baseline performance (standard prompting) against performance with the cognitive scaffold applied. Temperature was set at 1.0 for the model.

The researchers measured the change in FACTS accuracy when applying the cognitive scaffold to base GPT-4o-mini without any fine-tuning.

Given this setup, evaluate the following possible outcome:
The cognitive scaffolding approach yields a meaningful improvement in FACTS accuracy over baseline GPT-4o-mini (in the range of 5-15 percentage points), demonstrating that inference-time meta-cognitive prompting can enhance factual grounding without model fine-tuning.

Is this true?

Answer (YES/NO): NO